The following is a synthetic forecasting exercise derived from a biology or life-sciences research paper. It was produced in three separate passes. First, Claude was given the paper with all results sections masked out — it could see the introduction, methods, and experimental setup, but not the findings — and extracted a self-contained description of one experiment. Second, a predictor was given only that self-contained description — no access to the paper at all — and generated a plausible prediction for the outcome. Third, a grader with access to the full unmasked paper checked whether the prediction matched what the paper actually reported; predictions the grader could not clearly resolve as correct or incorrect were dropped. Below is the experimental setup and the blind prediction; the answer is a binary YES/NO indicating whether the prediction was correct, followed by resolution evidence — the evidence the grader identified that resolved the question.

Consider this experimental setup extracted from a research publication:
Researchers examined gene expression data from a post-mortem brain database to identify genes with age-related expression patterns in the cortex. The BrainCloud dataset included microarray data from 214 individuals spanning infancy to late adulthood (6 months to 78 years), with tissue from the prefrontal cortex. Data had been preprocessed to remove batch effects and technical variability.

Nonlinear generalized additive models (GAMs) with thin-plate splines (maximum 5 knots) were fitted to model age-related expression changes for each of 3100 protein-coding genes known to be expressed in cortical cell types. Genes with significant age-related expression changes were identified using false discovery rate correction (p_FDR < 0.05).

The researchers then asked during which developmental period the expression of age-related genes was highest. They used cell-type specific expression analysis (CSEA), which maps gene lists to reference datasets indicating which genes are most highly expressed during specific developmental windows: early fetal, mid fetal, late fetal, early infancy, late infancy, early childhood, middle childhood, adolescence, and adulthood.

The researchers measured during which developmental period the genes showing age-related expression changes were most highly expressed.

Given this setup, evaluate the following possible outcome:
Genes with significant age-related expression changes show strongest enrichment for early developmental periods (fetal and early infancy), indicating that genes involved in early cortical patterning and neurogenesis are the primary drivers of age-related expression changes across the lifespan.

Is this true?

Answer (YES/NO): NO